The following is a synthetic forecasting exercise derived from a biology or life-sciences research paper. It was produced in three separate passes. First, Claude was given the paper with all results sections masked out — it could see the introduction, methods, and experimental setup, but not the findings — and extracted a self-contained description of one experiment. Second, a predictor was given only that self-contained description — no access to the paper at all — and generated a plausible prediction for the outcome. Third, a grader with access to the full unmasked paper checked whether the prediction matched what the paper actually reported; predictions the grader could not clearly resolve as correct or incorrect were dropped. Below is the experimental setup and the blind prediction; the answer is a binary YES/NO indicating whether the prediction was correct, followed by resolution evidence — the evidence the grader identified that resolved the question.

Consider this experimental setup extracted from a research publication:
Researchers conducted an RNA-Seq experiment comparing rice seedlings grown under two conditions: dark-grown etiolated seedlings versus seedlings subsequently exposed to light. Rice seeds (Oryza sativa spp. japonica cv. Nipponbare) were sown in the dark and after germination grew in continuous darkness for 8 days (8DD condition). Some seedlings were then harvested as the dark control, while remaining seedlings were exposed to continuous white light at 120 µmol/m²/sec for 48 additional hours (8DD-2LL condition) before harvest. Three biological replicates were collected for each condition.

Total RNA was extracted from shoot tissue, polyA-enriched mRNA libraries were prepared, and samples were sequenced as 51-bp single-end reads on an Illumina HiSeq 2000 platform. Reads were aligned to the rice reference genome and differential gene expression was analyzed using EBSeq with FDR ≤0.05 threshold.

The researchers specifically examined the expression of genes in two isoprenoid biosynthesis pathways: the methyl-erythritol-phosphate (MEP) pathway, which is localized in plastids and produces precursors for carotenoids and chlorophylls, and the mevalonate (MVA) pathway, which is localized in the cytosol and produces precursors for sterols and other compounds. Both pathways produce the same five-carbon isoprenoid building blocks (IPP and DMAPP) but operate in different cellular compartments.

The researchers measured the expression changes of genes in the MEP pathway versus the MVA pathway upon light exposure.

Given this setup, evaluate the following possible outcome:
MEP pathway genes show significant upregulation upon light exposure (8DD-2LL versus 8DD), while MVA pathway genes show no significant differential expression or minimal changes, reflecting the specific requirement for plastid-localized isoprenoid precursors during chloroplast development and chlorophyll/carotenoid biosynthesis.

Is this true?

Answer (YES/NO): NO